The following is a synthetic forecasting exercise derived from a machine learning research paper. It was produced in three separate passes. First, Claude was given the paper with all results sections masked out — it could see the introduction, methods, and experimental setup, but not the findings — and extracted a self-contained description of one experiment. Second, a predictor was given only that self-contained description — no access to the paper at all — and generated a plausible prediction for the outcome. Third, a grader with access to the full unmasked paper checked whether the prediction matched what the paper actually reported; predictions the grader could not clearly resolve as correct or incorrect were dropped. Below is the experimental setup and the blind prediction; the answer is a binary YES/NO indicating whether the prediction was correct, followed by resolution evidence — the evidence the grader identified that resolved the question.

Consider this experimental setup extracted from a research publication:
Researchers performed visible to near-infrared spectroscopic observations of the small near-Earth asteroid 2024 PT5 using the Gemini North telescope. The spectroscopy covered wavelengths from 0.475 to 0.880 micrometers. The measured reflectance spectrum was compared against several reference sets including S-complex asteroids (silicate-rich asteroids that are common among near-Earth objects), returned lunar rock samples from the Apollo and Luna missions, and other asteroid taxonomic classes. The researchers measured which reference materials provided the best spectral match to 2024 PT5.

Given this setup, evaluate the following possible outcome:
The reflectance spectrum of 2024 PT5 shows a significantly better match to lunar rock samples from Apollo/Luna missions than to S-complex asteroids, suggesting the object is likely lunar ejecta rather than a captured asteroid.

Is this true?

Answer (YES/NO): YES